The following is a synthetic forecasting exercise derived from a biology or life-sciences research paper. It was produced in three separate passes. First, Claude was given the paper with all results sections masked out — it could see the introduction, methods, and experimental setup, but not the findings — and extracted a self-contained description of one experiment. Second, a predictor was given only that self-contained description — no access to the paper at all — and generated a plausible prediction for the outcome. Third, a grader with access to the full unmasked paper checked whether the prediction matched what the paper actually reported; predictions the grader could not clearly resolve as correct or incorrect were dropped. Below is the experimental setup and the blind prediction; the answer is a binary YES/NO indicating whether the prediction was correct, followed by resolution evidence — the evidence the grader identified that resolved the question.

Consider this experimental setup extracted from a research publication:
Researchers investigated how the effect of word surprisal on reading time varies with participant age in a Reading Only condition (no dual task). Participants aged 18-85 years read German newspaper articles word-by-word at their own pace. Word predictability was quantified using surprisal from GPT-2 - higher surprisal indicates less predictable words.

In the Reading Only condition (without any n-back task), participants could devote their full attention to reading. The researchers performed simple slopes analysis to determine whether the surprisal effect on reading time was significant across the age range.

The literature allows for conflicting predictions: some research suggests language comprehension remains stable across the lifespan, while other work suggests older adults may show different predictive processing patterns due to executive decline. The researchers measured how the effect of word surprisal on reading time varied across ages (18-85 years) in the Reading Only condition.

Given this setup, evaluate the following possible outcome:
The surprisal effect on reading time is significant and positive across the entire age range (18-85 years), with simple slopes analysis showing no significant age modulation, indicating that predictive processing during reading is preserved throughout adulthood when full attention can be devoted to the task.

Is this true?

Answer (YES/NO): NO